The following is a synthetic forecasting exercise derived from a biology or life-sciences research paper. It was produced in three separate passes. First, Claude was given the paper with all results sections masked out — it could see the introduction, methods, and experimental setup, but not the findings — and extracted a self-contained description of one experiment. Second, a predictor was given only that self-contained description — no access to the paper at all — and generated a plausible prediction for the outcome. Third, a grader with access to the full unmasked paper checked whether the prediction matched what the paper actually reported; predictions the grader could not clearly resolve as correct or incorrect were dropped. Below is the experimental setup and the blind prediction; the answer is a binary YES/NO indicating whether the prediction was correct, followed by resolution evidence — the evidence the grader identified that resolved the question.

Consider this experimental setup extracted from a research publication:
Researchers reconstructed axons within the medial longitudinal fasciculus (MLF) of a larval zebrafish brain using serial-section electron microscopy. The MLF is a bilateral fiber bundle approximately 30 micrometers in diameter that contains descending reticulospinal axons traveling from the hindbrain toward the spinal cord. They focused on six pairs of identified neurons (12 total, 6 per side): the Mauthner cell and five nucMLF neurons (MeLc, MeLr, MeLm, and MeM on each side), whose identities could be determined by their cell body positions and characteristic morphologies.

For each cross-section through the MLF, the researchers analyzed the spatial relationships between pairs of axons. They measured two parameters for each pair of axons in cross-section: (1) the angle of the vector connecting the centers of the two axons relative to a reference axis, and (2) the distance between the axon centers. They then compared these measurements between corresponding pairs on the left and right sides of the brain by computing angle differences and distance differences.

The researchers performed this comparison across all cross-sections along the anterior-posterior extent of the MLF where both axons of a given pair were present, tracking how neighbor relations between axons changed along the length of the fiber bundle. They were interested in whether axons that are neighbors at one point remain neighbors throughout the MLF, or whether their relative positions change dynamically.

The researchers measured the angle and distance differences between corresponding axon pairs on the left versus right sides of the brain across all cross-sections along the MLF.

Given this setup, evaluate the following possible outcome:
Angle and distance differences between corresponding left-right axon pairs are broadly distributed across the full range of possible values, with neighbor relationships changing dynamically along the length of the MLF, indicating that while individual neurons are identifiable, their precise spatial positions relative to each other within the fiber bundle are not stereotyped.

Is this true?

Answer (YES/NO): NO